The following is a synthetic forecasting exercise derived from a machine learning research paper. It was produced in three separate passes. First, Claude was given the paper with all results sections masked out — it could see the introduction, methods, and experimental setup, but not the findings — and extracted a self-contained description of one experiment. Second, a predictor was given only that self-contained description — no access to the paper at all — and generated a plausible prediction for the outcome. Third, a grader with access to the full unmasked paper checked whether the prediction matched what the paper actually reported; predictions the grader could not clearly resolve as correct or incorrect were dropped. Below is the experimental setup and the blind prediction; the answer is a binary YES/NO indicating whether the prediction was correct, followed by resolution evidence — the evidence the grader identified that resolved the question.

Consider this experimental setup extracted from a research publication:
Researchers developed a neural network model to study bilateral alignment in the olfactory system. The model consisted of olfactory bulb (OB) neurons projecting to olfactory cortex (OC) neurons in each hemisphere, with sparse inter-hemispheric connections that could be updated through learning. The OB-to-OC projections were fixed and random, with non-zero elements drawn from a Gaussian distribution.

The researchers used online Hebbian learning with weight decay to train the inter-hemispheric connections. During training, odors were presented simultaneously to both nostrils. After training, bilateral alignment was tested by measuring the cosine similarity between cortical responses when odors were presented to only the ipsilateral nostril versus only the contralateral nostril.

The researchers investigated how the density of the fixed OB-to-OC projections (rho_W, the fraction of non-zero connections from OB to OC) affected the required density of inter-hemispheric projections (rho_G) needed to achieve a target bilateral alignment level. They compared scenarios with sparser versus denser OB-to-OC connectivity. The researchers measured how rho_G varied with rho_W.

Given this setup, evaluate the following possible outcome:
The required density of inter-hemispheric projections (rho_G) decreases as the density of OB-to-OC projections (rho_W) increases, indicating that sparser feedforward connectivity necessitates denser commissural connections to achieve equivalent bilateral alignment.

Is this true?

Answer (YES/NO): YES